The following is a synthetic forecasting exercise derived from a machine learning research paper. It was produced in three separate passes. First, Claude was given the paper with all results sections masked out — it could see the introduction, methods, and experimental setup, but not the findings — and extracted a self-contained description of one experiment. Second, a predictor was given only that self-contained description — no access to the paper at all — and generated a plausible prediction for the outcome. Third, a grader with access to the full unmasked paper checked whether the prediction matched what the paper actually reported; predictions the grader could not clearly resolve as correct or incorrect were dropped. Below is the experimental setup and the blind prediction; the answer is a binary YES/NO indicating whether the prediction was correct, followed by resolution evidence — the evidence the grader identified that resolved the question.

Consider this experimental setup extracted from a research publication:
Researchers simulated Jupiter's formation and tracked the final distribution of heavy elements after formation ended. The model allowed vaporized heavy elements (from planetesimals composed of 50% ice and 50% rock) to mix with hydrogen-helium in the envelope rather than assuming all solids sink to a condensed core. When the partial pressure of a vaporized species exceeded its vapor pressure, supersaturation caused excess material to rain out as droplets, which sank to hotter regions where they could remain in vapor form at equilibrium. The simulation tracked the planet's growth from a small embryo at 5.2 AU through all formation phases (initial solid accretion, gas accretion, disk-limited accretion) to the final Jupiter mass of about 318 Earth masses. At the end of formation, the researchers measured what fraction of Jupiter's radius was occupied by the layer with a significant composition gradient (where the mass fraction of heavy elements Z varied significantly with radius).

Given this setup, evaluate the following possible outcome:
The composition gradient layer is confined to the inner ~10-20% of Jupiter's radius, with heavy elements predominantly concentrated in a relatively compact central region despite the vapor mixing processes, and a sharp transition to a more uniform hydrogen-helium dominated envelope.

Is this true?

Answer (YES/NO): NO